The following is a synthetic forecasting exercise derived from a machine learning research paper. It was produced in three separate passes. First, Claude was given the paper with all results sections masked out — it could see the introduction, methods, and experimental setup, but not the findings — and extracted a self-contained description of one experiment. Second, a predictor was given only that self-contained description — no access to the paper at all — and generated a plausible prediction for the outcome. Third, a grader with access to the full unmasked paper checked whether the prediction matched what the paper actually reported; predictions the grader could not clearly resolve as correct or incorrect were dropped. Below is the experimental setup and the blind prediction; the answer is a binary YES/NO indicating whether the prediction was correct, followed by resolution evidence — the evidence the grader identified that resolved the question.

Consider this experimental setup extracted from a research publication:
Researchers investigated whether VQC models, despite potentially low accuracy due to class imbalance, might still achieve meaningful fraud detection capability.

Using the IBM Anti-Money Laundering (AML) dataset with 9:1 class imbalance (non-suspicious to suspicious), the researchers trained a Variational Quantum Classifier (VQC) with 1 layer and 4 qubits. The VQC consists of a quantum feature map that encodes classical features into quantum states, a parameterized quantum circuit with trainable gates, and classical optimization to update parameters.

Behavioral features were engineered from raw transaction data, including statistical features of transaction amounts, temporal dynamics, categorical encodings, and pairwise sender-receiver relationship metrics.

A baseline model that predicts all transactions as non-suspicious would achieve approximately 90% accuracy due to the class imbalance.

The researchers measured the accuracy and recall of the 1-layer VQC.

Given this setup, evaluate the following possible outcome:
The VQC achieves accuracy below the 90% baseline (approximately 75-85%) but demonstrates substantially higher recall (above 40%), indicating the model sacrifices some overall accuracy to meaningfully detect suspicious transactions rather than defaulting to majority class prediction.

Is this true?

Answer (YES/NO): NO